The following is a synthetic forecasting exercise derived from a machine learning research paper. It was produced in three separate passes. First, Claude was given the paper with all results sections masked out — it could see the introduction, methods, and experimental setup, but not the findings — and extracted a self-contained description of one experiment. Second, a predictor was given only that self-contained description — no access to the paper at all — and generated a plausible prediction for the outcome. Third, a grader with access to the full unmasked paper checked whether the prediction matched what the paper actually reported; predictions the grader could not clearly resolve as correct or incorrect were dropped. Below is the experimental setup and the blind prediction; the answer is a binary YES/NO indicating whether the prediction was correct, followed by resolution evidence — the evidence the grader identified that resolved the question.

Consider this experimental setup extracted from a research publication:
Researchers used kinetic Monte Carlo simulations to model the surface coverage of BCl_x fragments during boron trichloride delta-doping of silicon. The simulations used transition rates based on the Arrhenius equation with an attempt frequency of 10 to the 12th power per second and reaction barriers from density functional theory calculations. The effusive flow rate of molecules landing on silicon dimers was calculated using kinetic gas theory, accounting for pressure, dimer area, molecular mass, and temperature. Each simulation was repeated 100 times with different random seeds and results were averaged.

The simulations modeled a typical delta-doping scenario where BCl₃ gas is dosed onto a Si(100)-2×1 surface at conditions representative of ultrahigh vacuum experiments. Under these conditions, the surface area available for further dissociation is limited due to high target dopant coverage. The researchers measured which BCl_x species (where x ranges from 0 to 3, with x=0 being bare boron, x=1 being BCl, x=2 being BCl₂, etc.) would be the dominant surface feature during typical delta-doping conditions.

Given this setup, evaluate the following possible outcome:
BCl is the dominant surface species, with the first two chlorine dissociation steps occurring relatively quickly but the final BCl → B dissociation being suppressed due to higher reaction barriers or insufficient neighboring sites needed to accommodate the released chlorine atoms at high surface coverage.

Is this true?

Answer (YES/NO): NO